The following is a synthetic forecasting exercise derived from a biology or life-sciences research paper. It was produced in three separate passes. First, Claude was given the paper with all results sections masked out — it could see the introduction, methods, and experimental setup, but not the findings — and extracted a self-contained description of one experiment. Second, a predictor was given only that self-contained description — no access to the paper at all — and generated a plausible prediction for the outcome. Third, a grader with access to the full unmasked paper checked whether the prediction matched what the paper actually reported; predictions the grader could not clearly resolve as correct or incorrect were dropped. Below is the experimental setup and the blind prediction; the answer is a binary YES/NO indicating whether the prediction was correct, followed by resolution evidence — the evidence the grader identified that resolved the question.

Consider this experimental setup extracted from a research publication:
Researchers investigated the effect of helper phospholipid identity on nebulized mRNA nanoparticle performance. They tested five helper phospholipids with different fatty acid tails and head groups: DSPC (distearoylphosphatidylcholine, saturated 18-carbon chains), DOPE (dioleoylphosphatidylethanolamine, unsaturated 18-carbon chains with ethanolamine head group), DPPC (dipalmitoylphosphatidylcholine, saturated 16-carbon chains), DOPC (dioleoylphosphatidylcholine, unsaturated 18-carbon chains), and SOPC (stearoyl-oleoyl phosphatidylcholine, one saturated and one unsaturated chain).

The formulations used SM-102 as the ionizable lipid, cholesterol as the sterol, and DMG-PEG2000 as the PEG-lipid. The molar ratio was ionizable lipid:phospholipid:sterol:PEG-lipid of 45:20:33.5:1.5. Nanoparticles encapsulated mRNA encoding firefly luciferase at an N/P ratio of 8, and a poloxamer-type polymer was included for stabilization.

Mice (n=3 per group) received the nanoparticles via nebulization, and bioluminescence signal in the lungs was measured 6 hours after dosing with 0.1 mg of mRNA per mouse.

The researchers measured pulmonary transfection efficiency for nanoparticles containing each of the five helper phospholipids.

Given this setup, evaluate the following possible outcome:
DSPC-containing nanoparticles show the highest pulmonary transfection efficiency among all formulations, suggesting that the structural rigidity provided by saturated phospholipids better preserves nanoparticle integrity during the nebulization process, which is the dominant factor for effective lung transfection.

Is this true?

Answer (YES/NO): YES